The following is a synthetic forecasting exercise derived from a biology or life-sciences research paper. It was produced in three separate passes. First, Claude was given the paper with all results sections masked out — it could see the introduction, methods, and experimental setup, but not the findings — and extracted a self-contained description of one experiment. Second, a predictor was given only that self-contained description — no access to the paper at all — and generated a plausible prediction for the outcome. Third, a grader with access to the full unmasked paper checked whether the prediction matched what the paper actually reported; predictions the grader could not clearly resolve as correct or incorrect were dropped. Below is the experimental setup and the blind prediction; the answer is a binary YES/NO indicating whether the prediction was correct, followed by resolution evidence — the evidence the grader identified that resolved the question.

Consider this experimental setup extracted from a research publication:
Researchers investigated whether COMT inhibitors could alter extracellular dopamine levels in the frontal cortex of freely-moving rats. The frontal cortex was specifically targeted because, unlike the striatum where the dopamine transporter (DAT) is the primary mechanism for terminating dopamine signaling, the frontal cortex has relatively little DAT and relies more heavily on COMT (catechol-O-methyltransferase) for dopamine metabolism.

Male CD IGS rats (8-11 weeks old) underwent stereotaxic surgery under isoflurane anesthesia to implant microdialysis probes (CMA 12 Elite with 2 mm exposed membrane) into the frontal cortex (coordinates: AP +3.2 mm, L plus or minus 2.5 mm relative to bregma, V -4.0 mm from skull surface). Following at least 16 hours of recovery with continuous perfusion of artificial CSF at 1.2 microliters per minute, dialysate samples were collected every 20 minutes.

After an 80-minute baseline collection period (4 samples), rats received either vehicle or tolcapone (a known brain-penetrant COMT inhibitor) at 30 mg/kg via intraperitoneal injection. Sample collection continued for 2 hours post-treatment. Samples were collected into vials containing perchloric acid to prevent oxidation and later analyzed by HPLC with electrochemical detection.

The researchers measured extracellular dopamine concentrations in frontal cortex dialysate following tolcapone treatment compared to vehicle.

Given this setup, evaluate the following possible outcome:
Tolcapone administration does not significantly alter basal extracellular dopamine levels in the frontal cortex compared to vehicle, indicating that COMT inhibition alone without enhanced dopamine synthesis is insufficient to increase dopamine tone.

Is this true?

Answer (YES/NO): YES